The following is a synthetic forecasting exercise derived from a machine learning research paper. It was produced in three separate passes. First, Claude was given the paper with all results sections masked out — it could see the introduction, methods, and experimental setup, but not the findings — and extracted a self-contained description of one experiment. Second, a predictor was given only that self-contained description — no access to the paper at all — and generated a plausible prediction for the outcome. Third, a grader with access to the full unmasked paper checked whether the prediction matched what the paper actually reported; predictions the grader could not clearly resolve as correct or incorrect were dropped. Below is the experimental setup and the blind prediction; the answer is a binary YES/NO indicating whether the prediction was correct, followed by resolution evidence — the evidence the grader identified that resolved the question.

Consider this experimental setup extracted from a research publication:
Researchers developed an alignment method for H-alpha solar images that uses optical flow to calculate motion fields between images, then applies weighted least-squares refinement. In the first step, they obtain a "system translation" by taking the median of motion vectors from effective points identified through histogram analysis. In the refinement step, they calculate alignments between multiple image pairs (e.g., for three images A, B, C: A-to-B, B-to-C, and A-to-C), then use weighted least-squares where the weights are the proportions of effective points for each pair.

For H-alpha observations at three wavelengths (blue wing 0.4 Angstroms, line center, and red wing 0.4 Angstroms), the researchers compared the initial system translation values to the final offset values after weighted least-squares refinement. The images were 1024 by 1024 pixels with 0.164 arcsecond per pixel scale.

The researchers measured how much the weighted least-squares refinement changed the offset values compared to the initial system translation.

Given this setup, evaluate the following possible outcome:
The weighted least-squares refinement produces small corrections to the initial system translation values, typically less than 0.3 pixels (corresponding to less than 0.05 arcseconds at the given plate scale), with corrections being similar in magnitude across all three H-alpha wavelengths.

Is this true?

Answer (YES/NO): NO